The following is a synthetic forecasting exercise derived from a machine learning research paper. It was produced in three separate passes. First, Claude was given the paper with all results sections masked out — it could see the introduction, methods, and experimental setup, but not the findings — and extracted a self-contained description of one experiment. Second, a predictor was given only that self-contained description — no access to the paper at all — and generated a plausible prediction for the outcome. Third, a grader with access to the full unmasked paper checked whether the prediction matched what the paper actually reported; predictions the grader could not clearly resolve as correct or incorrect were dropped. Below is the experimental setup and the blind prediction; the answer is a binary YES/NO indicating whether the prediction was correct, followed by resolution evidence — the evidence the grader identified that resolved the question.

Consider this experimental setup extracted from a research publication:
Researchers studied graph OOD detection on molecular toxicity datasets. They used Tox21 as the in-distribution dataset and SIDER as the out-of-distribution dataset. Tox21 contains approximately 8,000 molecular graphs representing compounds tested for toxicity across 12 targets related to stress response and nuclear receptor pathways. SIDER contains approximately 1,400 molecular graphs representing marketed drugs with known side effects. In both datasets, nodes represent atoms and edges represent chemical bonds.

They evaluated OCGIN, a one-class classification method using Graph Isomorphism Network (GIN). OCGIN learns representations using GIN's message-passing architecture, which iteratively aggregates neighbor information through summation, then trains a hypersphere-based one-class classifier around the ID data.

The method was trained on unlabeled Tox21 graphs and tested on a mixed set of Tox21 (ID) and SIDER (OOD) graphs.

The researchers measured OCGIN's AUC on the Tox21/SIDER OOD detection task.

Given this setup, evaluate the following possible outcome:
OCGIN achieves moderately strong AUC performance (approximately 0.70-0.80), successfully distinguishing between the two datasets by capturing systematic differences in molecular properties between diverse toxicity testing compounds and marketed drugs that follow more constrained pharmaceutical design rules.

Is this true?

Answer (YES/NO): NO